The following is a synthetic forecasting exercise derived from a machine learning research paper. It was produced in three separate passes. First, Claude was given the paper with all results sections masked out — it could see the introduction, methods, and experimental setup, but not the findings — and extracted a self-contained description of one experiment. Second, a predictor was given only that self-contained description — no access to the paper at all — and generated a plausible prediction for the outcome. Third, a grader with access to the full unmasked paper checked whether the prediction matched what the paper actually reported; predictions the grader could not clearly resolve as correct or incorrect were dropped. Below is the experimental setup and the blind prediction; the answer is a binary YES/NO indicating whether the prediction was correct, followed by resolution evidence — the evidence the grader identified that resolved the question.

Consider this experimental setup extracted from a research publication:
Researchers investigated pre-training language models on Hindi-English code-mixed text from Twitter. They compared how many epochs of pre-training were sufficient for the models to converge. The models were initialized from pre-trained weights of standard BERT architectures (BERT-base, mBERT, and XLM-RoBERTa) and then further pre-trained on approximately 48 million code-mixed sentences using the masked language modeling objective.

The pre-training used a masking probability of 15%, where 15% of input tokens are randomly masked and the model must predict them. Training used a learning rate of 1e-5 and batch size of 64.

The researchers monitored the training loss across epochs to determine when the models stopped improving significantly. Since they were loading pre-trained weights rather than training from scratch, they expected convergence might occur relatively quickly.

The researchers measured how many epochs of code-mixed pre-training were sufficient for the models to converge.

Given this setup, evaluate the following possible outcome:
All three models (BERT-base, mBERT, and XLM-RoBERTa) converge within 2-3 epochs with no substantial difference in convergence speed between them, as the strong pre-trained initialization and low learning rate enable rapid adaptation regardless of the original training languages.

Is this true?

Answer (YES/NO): YES